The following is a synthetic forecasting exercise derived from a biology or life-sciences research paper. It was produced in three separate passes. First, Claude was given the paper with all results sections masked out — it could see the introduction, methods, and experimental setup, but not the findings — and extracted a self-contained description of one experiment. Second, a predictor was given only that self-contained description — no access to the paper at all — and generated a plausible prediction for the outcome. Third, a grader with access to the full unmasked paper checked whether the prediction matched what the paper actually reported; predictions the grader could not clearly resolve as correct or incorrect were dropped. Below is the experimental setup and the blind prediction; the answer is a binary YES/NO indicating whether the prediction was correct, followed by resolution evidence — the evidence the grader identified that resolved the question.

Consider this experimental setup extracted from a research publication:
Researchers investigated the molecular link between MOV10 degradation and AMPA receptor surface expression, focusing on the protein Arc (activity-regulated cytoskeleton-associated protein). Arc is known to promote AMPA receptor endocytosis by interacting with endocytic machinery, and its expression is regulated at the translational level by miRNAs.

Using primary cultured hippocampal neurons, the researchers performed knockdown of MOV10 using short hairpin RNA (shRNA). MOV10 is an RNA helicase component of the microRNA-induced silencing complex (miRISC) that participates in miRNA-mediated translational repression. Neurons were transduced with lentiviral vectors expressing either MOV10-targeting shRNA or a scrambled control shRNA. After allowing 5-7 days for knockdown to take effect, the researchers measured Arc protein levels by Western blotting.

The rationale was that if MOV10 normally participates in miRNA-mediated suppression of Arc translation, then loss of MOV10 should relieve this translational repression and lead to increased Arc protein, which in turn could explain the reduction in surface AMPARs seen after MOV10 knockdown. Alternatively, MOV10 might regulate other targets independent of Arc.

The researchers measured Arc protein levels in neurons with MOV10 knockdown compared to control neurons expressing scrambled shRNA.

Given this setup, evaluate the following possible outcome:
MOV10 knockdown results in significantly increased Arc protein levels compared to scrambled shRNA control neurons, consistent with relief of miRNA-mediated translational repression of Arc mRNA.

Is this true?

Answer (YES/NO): YES